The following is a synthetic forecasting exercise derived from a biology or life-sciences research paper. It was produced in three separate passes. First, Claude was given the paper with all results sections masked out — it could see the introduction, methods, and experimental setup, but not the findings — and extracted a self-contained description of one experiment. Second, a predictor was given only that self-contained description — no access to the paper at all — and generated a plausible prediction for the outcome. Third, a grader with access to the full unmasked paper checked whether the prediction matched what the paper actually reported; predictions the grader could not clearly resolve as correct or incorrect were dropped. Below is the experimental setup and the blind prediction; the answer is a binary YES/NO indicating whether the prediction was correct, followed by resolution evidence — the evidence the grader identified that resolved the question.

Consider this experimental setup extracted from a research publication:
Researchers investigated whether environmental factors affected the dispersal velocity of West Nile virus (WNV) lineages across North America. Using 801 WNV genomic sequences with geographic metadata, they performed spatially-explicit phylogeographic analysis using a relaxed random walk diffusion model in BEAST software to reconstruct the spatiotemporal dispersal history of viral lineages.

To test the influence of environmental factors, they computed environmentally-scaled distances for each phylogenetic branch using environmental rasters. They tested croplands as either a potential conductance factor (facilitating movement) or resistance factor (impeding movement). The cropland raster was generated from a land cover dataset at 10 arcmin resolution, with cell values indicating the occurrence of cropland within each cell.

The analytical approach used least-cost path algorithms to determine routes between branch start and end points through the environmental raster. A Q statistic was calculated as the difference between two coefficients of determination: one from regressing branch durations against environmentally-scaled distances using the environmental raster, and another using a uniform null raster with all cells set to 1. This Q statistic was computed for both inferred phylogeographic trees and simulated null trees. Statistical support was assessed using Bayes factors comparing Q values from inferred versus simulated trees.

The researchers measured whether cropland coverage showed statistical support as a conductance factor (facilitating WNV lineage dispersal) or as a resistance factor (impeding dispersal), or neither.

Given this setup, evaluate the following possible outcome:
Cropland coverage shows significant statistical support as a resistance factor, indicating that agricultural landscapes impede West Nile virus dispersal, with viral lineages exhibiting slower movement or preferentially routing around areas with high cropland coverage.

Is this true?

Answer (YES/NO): NO